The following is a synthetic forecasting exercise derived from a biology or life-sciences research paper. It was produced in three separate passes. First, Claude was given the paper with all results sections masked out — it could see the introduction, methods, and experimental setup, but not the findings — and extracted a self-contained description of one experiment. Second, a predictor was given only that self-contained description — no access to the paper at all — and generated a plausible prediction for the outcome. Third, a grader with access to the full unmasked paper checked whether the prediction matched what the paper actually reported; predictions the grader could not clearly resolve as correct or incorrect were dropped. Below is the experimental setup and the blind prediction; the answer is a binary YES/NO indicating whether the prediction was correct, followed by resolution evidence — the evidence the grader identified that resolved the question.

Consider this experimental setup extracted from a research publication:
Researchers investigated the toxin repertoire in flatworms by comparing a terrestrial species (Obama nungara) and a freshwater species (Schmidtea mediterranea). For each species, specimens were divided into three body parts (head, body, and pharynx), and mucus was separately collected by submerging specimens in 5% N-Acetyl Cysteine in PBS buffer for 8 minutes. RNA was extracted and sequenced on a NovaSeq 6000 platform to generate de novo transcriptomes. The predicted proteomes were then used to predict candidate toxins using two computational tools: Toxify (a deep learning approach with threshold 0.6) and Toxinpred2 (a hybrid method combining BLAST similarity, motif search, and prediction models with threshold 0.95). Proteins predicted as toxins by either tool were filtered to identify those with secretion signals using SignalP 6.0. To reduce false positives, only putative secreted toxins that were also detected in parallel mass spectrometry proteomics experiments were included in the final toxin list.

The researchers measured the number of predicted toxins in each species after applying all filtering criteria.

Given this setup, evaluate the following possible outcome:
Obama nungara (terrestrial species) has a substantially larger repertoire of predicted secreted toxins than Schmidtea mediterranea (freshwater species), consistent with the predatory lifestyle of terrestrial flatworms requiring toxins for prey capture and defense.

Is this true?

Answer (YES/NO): YES